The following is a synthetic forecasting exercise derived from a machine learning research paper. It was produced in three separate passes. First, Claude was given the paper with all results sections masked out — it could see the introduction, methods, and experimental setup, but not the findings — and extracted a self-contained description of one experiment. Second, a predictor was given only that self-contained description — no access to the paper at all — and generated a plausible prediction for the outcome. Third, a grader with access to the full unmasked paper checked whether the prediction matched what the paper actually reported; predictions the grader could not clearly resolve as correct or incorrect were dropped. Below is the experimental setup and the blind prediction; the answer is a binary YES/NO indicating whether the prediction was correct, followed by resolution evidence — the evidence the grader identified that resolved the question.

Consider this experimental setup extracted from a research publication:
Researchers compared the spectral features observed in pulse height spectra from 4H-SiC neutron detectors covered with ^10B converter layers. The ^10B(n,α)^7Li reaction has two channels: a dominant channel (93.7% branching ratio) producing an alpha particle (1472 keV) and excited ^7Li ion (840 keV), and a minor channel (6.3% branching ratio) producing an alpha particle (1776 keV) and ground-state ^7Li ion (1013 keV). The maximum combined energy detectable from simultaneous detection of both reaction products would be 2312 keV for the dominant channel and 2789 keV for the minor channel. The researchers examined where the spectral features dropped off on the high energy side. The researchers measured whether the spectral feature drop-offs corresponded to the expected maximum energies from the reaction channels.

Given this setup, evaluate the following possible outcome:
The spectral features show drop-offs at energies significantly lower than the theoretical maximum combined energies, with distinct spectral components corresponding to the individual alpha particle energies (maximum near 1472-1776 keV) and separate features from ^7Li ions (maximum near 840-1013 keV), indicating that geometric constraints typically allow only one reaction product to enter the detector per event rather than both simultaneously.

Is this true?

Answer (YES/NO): NO